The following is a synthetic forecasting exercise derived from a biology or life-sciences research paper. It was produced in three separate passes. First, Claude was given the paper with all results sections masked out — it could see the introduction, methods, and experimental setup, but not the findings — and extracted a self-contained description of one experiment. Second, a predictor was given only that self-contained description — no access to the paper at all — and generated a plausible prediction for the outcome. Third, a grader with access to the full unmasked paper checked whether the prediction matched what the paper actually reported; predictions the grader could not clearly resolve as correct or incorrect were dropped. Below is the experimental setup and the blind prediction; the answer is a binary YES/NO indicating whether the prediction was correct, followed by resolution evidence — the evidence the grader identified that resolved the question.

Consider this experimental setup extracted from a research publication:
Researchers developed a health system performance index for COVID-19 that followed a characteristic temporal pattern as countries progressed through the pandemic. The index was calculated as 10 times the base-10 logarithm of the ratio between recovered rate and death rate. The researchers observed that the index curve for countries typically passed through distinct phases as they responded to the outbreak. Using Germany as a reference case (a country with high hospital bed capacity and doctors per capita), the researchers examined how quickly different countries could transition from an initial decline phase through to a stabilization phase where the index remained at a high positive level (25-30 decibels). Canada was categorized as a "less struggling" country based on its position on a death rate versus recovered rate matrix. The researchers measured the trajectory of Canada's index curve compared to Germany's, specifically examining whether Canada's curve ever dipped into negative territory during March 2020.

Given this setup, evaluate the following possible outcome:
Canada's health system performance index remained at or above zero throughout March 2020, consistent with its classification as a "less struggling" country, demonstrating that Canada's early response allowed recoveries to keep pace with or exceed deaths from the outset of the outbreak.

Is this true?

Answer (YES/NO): NO